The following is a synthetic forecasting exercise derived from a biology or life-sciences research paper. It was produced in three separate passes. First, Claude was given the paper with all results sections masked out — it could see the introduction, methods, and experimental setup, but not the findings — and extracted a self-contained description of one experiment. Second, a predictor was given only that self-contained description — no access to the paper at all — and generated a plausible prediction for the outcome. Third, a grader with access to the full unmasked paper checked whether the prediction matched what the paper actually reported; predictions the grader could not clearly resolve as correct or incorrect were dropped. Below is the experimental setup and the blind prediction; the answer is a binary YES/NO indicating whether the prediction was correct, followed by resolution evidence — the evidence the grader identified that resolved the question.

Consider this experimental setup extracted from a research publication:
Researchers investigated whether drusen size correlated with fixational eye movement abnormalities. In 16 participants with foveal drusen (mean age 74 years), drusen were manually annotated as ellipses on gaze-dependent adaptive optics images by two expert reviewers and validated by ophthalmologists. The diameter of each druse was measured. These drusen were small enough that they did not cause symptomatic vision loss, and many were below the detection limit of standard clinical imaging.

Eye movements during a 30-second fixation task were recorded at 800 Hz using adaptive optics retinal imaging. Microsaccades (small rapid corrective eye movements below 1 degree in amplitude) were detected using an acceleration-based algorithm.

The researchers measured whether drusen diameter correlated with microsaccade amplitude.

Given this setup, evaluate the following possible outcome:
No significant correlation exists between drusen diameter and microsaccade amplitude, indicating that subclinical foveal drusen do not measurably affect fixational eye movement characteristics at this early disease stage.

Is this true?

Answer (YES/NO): YES